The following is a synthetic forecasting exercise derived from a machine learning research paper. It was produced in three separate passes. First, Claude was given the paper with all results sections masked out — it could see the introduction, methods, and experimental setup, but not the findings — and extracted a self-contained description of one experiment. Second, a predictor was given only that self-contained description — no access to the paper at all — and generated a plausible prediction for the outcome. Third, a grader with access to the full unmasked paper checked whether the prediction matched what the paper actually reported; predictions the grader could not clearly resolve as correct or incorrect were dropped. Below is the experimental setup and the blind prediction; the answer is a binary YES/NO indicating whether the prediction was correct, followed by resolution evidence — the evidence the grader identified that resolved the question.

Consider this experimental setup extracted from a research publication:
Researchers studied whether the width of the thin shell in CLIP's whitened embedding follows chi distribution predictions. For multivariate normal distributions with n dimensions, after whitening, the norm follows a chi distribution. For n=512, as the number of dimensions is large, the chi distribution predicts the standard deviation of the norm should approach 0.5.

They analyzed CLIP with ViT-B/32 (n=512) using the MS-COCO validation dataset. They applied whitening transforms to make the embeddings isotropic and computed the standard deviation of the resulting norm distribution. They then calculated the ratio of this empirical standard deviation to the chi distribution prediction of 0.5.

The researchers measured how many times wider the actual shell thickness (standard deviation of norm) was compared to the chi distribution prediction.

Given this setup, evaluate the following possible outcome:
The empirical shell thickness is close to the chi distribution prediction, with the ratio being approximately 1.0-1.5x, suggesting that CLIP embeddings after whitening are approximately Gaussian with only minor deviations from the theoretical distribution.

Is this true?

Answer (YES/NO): NO